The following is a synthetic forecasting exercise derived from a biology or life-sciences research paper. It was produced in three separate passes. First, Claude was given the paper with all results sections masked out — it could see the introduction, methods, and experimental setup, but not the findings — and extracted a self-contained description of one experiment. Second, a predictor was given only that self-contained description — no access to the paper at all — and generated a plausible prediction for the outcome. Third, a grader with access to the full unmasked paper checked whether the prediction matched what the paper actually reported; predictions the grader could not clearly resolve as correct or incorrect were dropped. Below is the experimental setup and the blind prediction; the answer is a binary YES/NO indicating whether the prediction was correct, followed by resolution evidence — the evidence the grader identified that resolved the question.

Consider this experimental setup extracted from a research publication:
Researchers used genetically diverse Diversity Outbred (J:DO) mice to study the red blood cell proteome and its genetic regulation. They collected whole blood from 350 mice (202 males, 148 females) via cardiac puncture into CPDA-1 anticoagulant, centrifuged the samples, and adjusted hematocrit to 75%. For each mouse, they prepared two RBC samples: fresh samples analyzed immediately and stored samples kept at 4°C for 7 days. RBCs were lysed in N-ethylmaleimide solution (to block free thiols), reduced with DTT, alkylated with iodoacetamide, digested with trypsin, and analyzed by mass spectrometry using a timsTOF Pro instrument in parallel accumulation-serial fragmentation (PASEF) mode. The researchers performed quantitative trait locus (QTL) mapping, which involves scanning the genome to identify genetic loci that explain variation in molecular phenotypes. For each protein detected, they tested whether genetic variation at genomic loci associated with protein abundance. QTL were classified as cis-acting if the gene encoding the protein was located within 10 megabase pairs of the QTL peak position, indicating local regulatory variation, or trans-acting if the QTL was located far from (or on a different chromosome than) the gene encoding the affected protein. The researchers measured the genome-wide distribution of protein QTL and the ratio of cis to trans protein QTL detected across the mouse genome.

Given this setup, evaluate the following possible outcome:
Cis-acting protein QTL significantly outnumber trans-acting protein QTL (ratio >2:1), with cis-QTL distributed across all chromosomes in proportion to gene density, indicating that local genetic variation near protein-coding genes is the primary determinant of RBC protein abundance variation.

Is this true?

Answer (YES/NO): NO